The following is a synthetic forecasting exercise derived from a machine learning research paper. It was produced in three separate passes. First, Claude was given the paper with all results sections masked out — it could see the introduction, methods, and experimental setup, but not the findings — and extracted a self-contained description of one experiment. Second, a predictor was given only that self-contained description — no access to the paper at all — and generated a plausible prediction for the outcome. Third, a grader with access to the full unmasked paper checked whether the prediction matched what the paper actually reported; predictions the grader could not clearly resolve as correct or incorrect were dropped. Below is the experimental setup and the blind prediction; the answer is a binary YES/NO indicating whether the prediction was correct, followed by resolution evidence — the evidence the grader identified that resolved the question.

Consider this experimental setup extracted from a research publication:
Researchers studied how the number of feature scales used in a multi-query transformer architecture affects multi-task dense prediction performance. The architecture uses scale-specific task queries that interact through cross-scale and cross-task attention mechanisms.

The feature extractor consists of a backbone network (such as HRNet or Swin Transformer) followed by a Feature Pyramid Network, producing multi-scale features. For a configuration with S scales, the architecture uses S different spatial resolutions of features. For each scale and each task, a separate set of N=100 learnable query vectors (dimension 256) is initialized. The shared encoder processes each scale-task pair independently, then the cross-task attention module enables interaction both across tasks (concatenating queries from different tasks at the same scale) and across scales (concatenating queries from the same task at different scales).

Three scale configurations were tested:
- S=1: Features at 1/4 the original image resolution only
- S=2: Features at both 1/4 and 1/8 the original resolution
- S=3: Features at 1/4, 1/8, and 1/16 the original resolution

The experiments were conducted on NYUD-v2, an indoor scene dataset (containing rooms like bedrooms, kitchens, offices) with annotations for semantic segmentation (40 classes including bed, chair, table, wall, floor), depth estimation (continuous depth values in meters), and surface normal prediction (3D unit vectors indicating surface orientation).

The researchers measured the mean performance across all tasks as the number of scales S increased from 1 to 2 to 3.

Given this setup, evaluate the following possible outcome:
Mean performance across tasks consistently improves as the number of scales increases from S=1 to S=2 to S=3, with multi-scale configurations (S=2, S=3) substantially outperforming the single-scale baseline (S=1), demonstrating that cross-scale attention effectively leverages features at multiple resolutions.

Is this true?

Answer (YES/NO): NO